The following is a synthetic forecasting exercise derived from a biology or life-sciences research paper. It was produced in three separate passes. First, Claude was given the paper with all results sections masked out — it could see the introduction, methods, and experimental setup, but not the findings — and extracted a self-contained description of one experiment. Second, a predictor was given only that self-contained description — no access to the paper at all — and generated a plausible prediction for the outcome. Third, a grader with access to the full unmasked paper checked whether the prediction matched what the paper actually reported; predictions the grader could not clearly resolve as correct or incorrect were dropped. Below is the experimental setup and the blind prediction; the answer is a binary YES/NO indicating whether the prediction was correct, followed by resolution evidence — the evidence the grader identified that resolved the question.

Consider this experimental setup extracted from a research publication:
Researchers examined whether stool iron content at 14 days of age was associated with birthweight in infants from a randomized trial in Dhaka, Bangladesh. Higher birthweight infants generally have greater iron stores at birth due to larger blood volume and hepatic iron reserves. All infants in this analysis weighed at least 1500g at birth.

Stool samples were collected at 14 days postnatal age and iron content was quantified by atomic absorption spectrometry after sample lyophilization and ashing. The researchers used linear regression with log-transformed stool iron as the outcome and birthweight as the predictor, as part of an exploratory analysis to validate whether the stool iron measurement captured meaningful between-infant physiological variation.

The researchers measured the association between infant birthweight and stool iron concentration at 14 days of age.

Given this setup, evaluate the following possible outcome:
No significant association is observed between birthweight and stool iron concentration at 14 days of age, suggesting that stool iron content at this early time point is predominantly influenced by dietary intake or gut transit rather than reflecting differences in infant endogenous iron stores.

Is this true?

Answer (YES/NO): YES